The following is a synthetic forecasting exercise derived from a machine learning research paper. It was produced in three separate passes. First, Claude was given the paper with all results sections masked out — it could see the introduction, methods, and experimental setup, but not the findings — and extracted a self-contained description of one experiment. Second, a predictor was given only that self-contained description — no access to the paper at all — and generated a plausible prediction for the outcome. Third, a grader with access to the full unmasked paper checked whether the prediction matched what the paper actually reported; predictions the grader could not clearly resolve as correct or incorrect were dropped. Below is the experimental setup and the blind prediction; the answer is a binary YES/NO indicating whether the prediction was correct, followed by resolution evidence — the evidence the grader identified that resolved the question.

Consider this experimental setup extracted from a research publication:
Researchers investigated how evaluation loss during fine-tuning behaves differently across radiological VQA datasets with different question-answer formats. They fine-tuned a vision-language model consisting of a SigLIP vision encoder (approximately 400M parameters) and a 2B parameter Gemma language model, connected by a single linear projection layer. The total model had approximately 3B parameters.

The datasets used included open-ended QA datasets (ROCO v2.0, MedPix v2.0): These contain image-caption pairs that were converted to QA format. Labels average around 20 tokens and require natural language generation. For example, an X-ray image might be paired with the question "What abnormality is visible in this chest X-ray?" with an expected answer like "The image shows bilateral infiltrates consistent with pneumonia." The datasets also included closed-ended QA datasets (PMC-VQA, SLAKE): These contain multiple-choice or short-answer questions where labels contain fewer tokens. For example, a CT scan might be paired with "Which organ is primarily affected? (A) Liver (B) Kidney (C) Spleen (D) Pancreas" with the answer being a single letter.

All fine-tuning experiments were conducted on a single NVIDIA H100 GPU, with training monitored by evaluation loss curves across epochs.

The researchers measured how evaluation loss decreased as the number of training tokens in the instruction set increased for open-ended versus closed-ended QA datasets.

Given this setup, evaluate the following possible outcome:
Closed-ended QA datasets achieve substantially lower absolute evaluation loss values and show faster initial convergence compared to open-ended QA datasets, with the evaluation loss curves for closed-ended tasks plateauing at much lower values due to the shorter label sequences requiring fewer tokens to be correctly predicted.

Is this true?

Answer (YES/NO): YES